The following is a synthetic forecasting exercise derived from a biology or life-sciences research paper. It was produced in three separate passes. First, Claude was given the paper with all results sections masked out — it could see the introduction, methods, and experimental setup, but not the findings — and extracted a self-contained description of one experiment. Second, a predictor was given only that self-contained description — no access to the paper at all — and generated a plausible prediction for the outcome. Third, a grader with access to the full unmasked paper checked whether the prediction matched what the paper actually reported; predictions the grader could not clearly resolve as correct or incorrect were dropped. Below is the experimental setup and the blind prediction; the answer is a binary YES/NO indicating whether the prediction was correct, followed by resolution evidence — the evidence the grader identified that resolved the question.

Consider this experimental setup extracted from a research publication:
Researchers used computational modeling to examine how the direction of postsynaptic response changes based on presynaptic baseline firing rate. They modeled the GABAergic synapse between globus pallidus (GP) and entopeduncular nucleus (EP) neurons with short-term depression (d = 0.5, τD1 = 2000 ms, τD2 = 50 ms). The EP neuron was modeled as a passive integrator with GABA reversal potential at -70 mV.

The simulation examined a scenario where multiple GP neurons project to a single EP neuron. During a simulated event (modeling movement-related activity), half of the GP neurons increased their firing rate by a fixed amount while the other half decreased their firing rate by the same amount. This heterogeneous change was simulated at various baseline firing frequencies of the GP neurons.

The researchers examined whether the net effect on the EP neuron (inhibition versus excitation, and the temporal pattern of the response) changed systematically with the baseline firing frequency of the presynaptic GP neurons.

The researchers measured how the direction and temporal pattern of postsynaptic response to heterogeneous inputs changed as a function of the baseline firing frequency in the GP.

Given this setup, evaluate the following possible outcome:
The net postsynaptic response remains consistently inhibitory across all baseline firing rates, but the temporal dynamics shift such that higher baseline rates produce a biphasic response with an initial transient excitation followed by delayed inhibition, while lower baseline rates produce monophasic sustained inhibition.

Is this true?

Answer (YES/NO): NO